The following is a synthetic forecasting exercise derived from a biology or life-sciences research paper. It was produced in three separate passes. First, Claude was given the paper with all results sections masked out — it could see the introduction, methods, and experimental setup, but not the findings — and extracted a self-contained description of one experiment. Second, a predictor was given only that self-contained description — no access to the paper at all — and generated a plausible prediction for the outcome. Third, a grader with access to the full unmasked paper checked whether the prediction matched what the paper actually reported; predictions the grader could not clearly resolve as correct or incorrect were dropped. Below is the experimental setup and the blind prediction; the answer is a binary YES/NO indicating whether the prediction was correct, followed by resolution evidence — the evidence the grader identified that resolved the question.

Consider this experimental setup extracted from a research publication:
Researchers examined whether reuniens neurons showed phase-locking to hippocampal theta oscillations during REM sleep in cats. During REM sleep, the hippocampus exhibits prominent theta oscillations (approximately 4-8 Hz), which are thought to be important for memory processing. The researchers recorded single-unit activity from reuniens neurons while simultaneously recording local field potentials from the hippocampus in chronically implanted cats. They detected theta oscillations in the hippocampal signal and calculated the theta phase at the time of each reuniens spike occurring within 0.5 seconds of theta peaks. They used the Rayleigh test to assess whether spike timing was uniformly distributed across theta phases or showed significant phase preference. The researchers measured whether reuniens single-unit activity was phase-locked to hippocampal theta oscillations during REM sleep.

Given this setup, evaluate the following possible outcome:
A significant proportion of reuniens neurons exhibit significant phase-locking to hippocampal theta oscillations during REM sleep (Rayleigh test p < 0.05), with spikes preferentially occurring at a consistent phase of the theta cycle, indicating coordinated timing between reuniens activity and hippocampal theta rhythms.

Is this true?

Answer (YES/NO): YES